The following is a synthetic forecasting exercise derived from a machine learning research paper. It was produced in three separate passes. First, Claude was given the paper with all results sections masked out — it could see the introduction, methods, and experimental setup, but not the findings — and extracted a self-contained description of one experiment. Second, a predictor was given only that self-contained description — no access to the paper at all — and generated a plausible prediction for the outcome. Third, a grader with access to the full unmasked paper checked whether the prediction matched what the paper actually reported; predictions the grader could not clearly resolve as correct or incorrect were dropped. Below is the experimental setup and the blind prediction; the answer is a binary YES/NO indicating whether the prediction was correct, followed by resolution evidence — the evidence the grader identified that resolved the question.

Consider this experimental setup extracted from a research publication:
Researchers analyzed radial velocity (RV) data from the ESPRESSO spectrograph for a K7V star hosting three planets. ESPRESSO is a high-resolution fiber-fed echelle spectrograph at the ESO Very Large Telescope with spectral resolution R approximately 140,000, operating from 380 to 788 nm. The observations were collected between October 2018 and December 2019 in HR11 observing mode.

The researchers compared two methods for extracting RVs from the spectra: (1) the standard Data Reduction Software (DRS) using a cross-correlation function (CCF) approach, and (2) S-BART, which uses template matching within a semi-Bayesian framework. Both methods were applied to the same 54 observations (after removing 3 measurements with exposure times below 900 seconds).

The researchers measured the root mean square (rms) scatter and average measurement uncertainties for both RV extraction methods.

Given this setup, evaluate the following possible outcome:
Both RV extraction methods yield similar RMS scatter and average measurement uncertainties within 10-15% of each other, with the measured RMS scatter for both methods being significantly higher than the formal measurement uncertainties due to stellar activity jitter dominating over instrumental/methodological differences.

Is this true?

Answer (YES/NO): NO